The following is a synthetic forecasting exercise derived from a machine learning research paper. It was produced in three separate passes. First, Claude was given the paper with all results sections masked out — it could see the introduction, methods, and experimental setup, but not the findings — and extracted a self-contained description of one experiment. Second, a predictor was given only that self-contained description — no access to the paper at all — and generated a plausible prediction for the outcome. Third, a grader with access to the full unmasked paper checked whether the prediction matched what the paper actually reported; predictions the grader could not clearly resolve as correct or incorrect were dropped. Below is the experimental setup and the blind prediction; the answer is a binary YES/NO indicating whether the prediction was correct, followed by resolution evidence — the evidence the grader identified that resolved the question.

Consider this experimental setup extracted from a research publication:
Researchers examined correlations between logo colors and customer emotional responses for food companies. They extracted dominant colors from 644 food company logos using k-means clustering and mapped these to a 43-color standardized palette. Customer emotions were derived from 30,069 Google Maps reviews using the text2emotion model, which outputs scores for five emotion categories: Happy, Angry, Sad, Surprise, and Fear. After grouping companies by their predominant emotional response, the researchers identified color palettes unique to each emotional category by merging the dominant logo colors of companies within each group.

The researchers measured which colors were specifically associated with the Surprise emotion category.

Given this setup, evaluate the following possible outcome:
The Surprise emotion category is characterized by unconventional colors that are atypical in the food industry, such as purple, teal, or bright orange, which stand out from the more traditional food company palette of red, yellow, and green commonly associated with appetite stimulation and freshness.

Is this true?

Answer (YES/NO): NO